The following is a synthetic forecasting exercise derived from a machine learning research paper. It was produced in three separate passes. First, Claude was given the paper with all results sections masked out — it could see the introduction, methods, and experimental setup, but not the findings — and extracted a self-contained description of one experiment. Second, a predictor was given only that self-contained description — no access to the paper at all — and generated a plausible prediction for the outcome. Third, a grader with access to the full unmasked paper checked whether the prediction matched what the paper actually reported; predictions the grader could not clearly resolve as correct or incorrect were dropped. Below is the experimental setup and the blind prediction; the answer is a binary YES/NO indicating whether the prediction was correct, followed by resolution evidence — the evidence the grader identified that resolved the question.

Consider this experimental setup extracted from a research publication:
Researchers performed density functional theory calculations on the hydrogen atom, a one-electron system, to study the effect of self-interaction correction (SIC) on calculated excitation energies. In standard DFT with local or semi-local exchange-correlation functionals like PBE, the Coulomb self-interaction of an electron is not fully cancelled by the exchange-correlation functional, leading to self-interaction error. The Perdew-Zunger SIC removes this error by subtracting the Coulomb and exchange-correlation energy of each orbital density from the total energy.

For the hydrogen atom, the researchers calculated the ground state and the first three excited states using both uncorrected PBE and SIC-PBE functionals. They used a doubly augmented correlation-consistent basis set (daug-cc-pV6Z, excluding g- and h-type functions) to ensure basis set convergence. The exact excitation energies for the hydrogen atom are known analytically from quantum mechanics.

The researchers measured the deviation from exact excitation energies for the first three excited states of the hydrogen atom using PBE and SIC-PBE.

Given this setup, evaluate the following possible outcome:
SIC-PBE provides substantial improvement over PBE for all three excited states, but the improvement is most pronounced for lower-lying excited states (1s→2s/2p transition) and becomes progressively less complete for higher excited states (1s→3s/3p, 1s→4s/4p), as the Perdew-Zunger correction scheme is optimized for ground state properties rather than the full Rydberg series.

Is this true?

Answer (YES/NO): NO